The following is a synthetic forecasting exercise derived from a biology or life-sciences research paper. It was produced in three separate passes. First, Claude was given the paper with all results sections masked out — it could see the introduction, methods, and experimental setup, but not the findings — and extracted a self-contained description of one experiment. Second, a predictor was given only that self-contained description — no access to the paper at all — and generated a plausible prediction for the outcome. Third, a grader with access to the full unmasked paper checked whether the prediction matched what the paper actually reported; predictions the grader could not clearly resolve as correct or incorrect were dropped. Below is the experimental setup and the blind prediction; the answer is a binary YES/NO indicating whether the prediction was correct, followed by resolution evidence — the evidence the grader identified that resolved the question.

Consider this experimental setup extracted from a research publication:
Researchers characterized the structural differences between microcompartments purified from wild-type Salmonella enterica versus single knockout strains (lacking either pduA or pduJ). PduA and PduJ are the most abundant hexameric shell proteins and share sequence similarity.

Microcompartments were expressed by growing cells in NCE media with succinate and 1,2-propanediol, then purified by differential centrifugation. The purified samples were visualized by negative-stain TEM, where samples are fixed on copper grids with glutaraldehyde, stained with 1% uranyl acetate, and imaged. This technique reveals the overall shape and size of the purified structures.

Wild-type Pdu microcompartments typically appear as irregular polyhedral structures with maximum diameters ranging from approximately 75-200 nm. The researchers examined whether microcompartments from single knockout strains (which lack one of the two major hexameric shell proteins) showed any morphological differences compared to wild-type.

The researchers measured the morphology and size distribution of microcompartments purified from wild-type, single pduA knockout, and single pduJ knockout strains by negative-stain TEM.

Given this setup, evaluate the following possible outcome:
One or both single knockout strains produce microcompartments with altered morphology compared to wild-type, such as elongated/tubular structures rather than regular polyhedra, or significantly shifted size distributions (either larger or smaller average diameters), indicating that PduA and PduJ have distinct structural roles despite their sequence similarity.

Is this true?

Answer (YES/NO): NO